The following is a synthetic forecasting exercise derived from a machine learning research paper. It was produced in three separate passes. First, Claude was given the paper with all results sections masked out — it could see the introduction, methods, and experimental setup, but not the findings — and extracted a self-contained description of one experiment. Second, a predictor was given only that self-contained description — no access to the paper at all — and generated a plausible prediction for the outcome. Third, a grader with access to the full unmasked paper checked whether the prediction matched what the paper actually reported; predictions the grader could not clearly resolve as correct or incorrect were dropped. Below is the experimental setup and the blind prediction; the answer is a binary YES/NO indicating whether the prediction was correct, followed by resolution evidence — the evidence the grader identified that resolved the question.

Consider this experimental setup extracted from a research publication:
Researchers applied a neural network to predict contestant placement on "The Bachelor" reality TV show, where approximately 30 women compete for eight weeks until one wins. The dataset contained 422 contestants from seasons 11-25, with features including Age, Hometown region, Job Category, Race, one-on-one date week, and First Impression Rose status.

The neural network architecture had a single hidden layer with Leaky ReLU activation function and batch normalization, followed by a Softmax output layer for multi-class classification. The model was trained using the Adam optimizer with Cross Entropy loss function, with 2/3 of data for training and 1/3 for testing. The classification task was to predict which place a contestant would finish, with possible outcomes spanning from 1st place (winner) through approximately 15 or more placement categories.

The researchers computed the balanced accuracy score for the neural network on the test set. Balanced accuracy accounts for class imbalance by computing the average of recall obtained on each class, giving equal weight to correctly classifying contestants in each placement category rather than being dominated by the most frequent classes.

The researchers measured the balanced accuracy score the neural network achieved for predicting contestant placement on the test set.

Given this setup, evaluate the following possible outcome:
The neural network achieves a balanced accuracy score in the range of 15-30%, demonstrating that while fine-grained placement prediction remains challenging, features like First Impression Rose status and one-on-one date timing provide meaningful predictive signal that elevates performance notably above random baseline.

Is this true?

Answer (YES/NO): NO